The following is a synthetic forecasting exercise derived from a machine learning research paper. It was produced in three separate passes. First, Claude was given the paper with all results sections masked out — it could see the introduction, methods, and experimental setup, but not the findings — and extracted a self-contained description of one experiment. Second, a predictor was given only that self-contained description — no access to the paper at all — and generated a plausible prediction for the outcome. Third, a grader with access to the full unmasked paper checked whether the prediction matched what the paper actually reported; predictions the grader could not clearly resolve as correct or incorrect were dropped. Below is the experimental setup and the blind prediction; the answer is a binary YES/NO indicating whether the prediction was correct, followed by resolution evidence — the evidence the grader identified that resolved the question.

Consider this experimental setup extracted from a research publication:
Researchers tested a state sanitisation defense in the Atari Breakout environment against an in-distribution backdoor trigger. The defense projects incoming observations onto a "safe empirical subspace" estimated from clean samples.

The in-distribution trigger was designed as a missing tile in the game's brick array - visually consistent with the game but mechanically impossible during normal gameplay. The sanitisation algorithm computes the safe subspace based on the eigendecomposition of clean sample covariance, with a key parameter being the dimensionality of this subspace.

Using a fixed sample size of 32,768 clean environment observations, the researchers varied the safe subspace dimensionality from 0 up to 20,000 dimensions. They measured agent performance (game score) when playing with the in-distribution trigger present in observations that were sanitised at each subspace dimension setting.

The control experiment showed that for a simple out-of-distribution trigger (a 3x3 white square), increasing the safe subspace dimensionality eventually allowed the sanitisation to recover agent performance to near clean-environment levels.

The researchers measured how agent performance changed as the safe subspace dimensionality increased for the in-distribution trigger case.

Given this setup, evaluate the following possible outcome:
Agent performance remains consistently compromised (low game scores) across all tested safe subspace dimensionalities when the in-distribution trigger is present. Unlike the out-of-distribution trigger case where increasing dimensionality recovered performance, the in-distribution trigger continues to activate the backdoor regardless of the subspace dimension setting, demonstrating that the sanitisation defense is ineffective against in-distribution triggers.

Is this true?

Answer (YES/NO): YES